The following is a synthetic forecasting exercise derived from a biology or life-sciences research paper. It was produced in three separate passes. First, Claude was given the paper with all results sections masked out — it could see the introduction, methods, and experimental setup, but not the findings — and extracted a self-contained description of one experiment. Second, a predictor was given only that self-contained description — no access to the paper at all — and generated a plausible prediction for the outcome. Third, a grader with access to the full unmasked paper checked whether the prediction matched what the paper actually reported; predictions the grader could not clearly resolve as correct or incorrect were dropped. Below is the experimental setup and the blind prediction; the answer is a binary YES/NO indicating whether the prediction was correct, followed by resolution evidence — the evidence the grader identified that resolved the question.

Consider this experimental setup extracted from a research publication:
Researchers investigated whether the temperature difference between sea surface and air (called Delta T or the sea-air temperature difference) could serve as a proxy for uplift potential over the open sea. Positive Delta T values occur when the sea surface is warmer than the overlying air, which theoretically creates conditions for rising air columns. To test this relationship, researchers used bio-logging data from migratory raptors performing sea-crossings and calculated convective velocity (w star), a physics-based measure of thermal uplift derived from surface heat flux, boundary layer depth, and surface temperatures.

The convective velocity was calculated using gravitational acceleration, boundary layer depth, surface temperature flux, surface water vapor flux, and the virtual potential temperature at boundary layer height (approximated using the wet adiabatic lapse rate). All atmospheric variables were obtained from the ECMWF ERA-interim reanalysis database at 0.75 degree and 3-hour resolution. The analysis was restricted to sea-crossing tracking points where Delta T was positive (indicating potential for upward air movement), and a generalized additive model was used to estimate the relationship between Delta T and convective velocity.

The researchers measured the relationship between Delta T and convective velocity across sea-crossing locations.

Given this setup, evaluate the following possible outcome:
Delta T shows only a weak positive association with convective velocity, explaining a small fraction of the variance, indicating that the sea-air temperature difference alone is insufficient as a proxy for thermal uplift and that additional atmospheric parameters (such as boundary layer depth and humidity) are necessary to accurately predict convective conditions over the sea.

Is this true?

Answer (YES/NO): NO